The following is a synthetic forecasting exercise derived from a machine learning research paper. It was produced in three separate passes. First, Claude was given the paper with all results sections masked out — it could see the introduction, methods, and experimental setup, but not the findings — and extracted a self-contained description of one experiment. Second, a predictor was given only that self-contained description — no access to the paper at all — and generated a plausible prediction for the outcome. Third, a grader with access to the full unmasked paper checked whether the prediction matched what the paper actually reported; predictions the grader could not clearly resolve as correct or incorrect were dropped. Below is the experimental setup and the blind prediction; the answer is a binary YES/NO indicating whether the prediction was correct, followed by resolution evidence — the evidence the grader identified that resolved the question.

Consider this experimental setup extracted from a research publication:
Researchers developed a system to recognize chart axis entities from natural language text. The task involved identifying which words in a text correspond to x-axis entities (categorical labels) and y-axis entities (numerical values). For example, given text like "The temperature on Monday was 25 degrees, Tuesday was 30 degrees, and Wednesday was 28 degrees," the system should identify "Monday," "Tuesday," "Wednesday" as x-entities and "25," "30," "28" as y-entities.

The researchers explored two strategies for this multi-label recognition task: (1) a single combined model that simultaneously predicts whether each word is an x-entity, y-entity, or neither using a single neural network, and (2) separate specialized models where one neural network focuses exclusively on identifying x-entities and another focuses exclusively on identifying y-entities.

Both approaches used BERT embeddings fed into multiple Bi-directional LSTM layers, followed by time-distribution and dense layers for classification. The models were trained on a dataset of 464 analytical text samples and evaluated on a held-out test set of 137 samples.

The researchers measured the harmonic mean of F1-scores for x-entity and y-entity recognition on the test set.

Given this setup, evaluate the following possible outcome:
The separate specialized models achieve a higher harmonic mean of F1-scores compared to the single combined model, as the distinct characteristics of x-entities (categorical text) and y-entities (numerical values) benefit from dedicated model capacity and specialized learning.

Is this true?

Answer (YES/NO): YES